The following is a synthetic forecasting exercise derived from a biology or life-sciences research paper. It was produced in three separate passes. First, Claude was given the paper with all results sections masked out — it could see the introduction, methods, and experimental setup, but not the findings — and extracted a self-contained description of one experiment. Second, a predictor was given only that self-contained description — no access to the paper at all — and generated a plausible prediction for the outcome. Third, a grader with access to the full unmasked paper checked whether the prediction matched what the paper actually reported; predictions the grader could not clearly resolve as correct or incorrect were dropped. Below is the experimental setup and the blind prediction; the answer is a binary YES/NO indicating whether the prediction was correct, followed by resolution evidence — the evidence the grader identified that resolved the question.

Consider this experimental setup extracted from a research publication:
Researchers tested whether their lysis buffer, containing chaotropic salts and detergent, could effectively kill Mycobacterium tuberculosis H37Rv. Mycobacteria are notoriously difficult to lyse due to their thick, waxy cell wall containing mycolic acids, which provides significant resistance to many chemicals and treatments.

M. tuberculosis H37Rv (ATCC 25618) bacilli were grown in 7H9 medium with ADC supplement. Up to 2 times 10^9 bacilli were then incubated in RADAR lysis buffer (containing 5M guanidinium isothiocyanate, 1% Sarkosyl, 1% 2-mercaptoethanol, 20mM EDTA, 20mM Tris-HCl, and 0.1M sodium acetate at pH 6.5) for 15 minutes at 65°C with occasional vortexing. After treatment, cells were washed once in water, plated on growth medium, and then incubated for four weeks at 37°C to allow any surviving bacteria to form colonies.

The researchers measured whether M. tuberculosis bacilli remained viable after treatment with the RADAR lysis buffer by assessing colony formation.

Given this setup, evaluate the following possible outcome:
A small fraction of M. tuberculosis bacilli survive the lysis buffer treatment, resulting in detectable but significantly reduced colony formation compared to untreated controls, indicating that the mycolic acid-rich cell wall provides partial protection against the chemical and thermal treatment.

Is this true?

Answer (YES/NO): NO